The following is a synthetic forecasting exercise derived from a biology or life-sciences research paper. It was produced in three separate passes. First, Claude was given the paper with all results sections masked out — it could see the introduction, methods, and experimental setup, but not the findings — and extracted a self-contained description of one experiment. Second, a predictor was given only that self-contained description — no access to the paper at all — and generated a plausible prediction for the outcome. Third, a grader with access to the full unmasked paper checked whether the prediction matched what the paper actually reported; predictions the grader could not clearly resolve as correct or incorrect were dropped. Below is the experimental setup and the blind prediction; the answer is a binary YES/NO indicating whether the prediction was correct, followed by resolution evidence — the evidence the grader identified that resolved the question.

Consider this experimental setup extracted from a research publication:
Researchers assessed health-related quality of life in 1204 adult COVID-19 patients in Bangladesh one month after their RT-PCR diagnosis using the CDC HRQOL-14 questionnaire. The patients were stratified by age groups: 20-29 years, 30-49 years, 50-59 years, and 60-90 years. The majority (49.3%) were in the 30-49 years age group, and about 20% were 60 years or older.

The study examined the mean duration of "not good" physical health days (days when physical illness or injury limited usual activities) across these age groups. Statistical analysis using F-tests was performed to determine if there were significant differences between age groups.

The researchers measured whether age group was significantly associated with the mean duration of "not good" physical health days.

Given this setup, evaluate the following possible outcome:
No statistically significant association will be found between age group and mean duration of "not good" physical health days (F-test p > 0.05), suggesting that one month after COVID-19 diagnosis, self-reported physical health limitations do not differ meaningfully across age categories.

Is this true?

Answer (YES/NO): NO